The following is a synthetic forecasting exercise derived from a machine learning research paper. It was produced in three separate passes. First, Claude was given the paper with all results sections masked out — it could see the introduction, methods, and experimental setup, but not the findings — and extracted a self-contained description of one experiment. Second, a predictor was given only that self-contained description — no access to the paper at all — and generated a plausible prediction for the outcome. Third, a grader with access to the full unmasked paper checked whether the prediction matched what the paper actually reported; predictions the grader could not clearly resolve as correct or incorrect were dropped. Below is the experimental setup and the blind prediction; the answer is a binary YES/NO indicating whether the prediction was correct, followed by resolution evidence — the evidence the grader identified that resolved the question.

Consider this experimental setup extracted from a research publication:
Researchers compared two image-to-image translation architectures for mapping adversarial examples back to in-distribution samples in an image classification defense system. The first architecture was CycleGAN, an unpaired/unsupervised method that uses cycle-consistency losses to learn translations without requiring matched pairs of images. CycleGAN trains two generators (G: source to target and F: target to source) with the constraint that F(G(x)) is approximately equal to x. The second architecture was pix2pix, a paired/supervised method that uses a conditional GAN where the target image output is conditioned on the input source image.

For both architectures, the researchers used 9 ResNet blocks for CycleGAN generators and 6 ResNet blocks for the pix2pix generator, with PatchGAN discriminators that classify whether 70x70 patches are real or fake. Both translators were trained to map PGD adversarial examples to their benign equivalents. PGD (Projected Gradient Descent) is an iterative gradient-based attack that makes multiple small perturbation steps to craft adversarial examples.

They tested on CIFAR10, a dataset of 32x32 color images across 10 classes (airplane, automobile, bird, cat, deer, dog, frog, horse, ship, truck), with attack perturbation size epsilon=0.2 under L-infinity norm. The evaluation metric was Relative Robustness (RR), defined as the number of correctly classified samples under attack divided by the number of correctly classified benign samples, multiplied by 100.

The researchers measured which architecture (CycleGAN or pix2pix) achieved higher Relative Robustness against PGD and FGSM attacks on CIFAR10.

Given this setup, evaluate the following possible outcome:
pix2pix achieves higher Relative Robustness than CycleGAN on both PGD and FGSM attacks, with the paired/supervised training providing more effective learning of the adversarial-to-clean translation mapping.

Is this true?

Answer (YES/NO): YES